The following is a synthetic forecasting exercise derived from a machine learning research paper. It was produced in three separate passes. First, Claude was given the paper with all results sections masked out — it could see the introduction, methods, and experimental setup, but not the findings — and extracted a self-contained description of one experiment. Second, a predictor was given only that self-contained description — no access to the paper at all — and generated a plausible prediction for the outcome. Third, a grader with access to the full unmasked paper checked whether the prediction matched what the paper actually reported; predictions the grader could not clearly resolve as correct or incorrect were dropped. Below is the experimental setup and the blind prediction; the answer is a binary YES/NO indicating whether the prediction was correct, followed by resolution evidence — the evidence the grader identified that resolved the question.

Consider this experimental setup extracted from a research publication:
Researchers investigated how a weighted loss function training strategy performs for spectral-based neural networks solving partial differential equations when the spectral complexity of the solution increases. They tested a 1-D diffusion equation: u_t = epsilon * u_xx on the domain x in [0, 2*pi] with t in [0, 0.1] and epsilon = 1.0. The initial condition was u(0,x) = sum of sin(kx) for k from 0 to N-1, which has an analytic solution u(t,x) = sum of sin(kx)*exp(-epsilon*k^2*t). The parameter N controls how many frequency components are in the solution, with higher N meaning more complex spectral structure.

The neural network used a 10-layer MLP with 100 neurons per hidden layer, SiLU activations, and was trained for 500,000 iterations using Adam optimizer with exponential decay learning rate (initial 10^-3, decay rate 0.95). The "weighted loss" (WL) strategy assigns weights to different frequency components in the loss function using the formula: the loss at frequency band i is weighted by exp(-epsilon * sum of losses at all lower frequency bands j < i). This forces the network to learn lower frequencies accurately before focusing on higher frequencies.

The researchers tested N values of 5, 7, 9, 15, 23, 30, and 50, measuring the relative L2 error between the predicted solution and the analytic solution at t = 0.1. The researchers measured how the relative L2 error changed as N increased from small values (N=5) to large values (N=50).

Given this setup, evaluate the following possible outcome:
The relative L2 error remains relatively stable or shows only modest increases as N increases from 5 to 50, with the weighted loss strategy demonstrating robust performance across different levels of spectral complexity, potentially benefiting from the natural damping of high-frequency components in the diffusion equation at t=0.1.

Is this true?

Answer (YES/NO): NO